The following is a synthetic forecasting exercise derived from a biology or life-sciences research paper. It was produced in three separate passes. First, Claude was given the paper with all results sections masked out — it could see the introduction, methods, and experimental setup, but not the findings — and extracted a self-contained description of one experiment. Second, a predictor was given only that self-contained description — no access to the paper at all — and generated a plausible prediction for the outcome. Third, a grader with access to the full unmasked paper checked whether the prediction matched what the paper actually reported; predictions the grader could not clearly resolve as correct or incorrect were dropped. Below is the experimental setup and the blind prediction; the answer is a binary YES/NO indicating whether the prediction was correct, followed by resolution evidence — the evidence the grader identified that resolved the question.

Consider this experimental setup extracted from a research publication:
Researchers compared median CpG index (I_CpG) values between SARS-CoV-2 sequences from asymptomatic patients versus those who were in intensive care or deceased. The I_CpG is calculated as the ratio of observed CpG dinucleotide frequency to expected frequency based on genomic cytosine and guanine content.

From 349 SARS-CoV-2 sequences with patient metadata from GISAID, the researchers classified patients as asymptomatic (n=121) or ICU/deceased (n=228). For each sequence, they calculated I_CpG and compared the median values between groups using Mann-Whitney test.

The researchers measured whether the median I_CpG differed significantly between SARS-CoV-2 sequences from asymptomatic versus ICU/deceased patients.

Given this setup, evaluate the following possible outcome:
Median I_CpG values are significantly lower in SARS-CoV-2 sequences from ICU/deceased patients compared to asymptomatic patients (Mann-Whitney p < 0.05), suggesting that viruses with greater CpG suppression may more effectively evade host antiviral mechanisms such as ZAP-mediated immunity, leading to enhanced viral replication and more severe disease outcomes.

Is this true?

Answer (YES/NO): NO